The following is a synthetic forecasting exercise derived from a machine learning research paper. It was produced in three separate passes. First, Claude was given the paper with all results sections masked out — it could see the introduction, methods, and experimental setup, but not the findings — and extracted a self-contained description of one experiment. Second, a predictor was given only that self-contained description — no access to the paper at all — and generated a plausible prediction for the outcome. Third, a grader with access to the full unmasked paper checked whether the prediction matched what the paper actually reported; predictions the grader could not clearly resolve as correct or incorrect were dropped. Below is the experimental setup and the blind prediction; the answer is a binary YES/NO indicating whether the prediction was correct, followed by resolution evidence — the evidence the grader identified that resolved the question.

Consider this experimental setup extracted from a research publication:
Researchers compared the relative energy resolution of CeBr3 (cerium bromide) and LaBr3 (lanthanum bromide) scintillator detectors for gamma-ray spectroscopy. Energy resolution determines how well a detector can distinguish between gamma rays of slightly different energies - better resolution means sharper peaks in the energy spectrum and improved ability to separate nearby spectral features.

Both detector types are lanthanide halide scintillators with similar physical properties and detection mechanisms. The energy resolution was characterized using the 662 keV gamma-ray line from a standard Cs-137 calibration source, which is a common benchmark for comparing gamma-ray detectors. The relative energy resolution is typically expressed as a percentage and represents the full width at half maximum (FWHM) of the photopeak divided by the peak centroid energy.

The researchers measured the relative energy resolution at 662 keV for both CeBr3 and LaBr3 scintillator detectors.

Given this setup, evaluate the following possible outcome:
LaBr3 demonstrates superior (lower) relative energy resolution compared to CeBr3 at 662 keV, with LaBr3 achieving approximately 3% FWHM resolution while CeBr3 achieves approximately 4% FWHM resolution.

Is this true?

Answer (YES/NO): YES